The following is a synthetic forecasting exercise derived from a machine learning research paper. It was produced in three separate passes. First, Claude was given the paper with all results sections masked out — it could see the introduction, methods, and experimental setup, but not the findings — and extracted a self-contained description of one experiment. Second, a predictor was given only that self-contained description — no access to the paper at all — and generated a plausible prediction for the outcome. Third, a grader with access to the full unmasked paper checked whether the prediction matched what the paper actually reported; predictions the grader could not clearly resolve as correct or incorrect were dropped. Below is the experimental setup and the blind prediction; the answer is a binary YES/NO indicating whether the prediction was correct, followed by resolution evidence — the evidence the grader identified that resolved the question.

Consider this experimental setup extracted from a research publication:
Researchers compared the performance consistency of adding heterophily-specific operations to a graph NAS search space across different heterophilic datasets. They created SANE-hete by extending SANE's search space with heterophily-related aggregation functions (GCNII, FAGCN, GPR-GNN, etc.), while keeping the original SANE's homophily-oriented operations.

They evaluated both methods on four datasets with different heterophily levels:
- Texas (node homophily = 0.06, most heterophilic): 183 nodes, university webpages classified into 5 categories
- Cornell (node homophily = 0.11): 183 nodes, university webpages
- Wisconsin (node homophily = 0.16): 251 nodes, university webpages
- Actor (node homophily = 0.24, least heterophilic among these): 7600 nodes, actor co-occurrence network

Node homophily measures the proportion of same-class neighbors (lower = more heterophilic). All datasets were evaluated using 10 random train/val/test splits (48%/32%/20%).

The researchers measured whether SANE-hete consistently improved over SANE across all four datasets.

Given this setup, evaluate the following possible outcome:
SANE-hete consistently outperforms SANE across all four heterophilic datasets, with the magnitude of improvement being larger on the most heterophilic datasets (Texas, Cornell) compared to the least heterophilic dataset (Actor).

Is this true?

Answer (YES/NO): NO